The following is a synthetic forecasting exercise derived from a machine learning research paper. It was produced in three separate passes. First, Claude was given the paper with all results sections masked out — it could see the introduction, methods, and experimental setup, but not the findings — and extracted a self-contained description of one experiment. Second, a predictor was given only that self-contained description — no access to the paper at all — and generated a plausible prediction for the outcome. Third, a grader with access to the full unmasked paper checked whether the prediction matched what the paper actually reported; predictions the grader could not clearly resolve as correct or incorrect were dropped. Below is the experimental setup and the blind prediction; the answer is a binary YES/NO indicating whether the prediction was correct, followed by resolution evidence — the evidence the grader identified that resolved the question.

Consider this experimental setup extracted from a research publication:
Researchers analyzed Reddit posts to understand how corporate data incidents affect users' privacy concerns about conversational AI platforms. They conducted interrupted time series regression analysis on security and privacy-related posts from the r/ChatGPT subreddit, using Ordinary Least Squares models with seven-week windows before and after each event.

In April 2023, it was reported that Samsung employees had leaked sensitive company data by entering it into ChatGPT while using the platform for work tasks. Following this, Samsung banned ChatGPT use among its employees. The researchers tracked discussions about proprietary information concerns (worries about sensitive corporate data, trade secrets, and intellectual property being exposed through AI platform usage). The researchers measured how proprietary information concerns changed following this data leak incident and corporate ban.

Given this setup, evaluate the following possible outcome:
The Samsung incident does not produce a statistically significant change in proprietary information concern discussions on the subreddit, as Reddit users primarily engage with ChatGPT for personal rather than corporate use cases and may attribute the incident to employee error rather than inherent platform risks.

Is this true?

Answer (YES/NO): NO